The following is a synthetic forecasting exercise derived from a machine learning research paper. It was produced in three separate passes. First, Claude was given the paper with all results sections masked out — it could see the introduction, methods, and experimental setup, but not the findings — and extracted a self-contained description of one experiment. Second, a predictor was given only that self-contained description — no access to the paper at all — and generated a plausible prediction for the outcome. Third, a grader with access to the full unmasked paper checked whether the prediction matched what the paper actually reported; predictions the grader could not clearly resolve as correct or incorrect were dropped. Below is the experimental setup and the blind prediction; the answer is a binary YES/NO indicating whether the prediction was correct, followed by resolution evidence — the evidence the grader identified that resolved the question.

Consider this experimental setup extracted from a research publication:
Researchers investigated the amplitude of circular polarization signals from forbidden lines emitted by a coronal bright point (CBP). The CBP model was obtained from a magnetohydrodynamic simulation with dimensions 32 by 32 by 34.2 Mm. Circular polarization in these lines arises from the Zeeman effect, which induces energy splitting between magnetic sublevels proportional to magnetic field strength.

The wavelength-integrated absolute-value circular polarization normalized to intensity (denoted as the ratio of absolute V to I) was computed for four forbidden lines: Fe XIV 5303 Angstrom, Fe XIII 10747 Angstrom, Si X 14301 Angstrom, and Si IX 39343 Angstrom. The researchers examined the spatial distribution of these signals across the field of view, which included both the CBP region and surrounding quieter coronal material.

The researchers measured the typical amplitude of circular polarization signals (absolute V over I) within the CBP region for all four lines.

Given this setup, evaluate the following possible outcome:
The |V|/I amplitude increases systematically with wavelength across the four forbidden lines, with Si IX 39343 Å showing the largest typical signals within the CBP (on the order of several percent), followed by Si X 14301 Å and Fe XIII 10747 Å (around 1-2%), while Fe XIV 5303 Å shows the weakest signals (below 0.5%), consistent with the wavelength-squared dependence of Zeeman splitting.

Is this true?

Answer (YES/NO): NO